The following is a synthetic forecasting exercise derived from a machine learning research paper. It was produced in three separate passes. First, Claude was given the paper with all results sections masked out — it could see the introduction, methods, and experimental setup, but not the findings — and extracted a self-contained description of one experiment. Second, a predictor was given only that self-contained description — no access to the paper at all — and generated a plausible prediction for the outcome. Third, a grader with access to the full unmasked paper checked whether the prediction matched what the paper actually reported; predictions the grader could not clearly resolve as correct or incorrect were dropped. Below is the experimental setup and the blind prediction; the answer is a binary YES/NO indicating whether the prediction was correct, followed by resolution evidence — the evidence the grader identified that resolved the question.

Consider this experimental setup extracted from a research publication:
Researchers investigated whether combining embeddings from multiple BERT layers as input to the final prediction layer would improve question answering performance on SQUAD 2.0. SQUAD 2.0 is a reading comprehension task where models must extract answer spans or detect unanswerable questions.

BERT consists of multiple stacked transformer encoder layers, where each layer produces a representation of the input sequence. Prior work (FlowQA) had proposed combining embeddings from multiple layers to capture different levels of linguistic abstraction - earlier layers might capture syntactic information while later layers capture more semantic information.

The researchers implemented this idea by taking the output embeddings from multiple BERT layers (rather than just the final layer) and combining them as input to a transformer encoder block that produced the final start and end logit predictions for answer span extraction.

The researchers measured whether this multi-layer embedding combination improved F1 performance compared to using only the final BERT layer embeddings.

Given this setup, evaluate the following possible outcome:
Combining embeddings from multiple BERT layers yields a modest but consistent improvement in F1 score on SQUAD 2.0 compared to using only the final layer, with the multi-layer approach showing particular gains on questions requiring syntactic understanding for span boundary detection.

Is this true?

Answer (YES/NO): NO